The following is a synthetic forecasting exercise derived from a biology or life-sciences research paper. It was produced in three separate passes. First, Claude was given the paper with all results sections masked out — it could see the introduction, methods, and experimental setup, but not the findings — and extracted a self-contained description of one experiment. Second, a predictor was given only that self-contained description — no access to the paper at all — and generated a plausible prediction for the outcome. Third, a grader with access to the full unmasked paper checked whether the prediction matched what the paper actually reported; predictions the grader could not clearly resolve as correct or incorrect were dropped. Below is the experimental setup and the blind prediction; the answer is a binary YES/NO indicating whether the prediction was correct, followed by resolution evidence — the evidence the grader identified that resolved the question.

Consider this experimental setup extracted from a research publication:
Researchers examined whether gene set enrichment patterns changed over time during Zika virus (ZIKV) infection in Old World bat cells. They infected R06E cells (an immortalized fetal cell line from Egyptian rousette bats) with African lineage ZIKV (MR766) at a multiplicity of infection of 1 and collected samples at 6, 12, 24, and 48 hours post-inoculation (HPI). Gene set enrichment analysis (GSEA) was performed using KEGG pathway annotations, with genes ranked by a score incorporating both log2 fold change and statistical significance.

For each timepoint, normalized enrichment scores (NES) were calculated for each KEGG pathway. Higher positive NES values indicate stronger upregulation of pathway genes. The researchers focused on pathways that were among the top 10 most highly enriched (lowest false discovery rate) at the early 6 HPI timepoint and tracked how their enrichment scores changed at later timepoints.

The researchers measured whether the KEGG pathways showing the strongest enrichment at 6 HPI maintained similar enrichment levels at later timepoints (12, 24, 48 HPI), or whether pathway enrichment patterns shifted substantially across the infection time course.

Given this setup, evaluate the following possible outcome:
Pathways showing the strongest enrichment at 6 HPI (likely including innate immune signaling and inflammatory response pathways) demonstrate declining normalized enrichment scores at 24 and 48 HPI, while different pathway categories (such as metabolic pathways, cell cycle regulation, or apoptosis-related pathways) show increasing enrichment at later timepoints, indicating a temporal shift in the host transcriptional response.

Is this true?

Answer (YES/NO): NO